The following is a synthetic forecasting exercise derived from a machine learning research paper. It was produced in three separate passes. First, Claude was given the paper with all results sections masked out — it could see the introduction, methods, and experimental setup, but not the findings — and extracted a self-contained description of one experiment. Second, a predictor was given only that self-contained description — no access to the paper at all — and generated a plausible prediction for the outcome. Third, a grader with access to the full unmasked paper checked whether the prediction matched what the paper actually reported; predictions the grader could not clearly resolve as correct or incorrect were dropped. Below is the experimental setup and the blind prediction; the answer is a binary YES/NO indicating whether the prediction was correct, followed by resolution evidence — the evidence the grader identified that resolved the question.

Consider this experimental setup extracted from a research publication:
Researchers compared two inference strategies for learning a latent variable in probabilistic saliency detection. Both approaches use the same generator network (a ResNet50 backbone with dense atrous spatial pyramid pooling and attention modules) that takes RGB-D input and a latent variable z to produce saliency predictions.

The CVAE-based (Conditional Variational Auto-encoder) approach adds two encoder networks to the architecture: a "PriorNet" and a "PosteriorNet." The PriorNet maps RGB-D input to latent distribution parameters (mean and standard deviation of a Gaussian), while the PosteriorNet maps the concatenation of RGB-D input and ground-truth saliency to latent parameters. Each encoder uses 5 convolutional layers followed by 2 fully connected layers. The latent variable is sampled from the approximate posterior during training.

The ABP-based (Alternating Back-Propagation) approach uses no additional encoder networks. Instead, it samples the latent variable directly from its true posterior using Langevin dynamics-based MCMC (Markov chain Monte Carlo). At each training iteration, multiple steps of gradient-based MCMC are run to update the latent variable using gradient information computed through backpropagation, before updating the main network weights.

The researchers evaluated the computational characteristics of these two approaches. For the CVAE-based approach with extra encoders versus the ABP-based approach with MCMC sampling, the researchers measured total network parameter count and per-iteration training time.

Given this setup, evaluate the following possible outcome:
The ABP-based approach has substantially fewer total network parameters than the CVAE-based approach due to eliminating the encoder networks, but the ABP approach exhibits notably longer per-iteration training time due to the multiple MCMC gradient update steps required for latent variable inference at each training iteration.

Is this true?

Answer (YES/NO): YES